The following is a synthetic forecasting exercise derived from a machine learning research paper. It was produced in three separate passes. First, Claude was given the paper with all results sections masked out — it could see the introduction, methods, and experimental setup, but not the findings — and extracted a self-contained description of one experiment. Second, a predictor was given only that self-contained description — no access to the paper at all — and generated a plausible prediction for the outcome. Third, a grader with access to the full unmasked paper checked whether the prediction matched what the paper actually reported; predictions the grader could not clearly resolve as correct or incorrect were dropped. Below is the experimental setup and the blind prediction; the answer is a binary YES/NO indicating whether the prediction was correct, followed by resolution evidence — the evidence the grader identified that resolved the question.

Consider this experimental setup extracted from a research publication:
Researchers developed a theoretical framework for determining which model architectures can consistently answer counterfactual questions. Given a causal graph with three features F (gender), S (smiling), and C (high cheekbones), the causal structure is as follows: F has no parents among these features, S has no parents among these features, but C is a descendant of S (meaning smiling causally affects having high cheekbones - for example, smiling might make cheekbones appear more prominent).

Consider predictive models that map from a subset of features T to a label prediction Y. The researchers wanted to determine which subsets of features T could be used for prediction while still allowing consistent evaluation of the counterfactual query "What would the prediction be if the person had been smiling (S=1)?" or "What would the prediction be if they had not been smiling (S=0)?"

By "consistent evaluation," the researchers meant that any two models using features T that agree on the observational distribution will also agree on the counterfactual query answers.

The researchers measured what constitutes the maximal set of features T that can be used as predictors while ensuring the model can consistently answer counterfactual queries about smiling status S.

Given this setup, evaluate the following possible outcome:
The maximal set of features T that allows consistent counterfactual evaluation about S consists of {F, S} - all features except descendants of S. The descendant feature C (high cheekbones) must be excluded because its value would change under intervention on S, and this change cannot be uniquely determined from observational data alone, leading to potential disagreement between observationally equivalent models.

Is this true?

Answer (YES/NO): YES